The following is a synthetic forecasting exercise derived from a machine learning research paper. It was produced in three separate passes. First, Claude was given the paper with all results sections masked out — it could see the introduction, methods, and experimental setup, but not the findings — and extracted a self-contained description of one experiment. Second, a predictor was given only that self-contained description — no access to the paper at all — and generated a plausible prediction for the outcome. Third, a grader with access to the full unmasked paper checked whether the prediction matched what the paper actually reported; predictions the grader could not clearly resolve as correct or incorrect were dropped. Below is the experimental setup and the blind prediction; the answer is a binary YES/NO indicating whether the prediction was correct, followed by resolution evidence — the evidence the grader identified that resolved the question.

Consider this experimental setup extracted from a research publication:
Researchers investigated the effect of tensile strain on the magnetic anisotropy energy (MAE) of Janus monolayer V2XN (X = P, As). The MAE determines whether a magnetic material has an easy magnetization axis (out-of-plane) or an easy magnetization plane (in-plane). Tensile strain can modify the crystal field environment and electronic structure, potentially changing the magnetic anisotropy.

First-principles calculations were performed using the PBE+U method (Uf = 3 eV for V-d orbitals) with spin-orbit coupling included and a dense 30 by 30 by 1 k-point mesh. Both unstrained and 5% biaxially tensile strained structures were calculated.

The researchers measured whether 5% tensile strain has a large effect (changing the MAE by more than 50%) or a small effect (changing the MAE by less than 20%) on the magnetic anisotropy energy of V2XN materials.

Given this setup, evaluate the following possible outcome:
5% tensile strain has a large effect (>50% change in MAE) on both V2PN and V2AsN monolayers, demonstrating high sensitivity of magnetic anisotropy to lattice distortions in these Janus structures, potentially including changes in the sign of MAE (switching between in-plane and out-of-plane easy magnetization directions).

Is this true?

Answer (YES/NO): NO